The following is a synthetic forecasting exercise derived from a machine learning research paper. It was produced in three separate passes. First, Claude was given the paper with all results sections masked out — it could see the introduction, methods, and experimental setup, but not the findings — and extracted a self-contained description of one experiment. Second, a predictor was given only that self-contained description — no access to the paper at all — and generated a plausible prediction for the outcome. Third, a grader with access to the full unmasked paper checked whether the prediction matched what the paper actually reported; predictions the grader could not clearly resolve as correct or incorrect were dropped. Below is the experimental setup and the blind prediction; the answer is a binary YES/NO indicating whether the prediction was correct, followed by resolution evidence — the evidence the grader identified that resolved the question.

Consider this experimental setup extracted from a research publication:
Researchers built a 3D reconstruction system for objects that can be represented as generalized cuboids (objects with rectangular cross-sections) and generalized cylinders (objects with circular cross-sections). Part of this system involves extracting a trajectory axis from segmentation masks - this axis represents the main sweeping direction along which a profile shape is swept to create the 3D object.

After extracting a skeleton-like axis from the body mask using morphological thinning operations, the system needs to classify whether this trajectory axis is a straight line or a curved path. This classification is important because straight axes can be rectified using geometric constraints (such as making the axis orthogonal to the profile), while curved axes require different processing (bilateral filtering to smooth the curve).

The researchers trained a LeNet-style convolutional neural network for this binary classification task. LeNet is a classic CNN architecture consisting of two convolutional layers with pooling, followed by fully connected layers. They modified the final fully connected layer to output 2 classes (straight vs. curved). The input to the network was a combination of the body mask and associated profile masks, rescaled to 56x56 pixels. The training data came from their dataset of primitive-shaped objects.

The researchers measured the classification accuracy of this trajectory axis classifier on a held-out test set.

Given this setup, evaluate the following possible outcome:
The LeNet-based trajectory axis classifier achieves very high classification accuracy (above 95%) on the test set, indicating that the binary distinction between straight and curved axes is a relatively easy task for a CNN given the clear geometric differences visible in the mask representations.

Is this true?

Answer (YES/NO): YES